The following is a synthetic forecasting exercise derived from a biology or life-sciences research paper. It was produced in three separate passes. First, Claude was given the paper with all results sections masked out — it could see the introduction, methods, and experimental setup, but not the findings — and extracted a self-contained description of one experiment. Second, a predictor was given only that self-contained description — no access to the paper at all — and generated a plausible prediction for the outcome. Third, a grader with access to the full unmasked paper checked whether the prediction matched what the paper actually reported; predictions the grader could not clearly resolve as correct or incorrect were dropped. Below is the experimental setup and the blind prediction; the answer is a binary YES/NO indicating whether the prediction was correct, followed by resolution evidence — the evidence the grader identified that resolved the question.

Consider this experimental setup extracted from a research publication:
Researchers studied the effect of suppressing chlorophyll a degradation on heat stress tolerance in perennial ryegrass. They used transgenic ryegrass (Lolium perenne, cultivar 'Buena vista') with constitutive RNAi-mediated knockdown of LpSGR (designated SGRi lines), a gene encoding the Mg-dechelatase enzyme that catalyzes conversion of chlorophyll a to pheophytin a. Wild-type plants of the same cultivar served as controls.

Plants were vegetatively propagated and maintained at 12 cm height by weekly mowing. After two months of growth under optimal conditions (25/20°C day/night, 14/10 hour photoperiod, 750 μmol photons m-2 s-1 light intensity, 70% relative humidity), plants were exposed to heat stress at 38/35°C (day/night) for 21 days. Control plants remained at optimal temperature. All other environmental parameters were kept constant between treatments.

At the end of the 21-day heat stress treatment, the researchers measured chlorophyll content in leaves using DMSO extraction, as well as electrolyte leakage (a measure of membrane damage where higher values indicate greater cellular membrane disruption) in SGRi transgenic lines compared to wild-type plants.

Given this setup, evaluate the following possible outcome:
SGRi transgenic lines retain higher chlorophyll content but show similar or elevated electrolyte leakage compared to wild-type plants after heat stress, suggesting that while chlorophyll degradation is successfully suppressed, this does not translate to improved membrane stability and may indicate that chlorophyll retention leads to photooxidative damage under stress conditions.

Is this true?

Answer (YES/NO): NO